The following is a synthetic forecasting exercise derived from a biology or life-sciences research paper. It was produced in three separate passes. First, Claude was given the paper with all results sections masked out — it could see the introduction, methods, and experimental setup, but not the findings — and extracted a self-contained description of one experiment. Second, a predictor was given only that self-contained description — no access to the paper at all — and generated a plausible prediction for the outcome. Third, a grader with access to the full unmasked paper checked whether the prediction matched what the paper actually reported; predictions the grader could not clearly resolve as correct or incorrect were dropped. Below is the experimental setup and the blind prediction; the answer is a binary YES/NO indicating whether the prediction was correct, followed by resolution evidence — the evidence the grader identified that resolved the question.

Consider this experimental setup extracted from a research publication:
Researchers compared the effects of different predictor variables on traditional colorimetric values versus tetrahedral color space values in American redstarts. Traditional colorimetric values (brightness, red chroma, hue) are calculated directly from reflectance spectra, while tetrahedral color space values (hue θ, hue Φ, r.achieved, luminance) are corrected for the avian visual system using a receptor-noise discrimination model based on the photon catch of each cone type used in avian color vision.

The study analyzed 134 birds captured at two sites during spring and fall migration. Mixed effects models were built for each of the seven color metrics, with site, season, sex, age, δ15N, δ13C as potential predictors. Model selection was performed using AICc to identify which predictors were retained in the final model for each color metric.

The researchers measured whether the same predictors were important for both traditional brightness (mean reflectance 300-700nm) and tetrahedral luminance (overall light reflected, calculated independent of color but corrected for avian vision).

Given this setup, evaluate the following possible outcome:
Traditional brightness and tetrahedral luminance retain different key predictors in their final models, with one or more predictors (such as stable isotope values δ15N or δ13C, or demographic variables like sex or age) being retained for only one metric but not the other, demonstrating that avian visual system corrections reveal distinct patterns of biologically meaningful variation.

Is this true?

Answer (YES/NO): YES